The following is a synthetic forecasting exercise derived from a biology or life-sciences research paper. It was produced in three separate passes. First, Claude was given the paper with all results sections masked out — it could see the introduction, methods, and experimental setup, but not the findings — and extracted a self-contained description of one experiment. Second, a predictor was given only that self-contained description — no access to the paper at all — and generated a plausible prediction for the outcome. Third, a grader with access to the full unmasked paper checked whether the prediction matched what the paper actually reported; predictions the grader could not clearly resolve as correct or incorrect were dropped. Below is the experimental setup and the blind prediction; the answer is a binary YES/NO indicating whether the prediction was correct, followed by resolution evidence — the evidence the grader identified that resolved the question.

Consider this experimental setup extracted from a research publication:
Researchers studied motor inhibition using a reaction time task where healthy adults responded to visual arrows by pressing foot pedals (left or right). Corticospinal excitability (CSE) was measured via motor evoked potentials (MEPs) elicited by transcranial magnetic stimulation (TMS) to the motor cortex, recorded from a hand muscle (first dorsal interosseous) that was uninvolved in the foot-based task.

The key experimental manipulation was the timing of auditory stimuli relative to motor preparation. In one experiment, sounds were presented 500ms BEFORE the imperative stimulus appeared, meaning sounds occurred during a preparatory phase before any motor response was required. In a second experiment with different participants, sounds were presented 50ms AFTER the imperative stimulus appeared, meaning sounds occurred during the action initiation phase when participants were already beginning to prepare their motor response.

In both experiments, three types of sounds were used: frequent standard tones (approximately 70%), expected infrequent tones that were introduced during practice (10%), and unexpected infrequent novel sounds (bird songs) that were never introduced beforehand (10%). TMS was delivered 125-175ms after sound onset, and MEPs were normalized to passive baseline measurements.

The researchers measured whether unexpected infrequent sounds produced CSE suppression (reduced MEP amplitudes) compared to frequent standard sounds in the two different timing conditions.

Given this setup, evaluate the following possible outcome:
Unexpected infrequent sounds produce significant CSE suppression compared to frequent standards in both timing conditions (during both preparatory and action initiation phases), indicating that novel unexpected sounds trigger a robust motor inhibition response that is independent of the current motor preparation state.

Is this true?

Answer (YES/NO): YES